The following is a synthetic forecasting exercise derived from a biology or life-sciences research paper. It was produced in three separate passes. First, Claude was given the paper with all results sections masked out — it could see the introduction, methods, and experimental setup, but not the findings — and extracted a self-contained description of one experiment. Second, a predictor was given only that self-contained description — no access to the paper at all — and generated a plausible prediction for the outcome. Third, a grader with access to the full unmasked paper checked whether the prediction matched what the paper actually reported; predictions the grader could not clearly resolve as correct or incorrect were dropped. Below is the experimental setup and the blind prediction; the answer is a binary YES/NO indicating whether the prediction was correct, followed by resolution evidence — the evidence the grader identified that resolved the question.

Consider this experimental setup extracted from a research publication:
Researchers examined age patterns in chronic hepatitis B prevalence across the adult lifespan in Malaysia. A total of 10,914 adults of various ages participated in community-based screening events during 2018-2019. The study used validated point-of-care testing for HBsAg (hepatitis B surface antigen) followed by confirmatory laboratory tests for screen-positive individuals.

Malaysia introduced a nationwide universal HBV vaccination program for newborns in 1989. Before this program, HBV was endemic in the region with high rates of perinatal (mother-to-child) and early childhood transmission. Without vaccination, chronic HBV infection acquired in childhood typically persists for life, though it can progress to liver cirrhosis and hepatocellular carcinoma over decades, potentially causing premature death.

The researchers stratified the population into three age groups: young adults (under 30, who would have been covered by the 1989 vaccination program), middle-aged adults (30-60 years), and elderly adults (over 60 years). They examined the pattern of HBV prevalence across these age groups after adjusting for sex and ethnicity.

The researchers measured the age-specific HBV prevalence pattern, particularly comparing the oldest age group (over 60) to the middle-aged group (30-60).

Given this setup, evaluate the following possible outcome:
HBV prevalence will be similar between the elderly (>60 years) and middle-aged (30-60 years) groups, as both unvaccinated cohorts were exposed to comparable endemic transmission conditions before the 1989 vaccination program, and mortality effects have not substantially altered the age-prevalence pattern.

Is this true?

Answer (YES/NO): NO